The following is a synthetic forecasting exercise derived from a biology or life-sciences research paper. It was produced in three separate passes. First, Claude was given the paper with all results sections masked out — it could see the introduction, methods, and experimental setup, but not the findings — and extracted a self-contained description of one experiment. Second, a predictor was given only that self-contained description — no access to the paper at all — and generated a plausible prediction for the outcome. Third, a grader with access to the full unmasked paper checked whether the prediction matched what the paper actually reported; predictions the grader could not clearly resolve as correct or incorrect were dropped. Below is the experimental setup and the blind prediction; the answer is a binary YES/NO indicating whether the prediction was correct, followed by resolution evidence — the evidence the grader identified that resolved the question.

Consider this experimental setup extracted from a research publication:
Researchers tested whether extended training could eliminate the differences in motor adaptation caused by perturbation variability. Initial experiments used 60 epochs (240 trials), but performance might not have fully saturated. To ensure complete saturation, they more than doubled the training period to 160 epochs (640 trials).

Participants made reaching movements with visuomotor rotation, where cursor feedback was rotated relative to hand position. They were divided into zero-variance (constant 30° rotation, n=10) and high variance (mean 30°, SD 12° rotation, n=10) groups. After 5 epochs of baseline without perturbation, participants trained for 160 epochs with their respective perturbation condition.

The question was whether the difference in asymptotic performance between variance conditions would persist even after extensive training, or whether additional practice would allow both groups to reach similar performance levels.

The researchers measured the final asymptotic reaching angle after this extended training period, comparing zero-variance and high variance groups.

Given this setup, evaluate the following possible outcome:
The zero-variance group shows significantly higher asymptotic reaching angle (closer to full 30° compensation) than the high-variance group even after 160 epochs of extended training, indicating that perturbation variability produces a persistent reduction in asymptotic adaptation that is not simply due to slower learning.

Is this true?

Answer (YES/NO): YES